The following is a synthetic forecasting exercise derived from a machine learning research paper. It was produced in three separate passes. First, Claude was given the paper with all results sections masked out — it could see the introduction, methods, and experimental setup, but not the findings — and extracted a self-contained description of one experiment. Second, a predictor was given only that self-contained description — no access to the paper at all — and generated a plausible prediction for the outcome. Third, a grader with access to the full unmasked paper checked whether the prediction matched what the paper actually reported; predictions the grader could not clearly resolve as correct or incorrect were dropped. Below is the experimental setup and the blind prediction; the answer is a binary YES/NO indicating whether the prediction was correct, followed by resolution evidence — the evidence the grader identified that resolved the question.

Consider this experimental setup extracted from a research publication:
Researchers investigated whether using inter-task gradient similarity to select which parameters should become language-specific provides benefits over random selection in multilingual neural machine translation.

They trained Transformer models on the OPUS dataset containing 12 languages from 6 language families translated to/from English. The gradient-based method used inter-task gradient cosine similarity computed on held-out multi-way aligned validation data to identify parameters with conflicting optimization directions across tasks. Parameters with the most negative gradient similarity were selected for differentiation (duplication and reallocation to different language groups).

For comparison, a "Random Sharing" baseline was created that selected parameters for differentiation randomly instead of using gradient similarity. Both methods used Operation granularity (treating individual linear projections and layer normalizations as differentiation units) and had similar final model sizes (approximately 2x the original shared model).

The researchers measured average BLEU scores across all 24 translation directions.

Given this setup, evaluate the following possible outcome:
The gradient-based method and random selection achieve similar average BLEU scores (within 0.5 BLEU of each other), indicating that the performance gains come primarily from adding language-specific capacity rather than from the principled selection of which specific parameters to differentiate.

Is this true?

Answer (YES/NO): NO